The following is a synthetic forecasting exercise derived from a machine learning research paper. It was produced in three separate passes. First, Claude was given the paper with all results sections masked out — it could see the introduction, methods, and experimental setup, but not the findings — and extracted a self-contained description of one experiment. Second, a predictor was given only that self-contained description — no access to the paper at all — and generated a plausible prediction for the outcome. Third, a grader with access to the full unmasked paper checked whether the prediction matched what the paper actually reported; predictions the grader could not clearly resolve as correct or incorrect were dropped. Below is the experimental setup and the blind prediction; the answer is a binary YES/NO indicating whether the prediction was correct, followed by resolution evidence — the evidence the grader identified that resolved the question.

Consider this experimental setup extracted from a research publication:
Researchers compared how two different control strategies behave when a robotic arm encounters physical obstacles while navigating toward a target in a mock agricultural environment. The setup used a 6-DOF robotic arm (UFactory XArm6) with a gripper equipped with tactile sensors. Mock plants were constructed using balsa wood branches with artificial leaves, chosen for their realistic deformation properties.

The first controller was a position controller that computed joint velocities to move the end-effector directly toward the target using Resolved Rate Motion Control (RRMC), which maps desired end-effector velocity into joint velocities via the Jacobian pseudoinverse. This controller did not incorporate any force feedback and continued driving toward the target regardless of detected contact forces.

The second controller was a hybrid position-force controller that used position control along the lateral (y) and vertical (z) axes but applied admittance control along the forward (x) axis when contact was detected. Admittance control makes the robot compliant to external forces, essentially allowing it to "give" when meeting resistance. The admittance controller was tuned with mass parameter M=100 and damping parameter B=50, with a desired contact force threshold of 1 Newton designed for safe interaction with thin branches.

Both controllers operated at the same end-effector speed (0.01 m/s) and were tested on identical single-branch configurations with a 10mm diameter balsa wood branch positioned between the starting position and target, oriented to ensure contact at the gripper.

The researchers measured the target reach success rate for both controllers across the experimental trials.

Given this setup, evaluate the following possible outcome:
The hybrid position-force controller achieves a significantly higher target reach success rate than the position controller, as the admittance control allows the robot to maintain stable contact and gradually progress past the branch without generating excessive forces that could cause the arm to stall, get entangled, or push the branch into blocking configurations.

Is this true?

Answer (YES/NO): NO